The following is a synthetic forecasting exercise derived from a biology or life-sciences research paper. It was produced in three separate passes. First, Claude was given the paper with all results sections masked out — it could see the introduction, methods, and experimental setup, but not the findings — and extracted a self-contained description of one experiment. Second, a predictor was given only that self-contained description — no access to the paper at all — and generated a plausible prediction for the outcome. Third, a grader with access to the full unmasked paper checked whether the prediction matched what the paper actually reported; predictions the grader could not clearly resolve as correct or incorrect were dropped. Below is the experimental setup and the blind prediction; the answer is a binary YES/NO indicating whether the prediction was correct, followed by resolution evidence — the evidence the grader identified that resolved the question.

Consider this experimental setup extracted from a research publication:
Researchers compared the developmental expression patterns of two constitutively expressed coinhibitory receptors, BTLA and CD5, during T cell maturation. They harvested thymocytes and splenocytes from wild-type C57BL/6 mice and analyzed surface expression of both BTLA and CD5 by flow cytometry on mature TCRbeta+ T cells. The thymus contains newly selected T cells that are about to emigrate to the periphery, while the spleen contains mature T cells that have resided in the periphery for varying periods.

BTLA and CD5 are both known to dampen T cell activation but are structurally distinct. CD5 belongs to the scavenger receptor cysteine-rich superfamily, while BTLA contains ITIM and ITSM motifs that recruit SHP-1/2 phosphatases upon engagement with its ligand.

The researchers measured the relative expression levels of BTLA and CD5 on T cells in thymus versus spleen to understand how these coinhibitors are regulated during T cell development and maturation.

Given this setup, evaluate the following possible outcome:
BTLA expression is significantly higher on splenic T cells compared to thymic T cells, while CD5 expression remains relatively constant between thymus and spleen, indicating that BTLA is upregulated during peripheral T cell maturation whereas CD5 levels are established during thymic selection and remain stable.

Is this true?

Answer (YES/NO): NO